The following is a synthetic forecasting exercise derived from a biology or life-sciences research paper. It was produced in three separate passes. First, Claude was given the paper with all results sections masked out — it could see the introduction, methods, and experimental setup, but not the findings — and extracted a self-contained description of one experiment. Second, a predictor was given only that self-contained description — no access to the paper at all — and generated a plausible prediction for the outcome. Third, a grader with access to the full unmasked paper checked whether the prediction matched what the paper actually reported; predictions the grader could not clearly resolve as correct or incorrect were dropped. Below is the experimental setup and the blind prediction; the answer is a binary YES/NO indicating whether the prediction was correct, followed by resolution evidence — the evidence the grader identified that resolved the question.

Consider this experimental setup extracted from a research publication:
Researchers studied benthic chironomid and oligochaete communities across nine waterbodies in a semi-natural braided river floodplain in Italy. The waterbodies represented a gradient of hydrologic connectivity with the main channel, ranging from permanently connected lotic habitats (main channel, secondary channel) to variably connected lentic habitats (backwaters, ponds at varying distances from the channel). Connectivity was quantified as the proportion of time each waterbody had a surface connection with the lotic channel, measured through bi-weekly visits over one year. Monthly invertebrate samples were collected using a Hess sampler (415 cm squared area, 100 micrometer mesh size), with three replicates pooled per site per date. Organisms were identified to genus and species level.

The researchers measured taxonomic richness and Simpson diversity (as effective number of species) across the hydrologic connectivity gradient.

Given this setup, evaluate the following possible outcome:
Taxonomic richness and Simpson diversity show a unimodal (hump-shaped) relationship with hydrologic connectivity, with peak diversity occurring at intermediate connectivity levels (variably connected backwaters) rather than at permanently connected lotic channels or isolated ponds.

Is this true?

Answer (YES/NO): NO